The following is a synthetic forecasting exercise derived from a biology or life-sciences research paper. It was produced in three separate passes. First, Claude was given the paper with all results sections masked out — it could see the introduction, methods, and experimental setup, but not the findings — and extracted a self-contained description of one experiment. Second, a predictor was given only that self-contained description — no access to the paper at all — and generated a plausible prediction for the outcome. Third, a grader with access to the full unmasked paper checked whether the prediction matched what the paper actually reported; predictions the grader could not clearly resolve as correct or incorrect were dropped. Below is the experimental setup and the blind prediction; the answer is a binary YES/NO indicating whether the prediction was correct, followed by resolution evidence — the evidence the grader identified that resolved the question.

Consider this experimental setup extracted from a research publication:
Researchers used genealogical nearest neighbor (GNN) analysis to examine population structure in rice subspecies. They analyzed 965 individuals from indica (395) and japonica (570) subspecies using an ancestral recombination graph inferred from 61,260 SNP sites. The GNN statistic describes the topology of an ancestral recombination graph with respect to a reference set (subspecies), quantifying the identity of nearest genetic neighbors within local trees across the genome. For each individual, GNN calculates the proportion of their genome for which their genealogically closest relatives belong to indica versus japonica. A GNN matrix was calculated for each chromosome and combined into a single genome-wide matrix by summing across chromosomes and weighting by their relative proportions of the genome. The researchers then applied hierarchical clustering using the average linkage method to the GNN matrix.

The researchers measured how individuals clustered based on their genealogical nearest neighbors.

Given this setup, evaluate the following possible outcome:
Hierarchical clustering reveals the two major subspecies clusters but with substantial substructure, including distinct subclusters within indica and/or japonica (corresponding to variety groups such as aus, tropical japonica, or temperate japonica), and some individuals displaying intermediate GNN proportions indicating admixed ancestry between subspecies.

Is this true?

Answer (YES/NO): NO